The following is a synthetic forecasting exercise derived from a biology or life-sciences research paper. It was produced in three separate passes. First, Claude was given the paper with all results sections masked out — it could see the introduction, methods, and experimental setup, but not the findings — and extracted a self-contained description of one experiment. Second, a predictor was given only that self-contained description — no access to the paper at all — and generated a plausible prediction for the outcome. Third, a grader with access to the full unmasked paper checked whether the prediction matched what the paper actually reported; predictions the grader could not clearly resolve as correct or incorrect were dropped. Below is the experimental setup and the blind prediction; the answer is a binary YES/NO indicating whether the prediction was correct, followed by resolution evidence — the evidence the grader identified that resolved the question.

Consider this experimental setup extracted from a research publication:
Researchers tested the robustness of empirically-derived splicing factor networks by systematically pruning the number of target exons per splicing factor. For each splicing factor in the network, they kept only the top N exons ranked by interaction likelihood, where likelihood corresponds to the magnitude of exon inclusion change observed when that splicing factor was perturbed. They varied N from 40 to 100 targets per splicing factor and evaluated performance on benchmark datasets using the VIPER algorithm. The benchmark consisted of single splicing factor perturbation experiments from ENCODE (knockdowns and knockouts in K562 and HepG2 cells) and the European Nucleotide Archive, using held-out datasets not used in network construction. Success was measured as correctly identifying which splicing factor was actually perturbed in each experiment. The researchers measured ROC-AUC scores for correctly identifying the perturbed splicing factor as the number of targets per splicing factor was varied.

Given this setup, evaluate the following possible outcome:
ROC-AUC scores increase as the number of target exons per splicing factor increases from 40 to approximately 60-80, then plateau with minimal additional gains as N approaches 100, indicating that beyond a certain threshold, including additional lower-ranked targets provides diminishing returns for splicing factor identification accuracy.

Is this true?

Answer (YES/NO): NO